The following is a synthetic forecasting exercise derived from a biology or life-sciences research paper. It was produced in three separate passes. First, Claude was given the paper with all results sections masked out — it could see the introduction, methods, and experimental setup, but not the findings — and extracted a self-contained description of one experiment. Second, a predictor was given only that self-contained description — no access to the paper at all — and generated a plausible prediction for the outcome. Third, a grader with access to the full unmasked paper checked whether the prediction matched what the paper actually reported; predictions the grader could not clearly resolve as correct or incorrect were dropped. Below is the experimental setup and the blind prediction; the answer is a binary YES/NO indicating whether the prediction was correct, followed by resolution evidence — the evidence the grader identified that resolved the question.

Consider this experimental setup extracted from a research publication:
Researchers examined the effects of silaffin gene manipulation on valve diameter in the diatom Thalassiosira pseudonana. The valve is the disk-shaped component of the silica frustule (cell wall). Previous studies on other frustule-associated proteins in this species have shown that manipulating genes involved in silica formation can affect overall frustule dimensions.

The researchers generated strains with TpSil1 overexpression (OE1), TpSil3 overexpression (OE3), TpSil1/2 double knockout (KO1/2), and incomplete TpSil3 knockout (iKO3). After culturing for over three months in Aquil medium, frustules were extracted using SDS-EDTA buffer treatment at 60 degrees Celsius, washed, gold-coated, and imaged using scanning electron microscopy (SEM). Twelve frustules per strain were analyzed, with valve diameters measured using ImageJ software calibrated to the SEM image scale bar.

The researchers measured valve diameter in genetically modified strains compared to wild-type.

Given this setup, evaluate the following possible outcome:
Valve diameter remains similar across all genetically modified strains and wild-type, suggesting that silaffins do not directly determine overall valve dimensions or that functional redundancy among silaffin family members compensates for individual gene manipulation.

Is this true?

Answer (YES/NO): NO